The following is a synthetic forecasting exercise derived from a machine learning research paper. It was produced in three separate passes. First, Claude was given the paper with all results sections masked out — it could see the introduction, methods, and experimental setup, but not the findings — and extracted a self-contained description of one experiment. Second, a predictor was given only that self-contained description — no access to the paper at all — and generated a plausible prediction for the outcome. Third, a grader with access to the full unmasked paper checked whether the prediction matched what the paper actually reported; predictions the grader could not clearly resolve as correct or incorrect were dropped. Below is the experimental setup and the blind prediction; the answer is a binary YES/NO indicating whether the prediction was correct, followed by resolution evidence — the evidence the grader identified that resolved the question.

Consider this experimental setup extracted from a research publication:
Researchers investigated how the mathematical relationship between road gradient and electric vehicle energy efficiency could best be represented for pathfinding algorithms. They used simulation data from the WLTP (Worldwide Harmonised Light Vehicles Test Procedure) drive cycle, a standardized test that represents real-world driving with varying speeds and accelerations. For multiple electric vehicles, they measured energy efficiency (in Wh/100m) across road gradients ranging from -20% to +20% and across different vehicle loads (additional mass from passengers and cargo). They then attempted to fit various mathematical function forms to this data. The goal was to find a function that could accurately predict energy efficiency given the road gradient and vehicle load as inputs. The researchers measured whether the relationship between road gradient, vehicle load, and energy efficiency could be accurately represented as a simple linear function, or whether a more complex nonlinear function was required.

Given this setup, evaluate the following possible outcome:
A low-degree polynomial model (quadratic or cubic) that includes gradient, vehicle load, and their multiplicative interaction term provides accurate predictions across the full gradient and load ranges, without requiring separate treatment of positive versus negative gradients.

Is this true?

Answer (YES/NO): YES